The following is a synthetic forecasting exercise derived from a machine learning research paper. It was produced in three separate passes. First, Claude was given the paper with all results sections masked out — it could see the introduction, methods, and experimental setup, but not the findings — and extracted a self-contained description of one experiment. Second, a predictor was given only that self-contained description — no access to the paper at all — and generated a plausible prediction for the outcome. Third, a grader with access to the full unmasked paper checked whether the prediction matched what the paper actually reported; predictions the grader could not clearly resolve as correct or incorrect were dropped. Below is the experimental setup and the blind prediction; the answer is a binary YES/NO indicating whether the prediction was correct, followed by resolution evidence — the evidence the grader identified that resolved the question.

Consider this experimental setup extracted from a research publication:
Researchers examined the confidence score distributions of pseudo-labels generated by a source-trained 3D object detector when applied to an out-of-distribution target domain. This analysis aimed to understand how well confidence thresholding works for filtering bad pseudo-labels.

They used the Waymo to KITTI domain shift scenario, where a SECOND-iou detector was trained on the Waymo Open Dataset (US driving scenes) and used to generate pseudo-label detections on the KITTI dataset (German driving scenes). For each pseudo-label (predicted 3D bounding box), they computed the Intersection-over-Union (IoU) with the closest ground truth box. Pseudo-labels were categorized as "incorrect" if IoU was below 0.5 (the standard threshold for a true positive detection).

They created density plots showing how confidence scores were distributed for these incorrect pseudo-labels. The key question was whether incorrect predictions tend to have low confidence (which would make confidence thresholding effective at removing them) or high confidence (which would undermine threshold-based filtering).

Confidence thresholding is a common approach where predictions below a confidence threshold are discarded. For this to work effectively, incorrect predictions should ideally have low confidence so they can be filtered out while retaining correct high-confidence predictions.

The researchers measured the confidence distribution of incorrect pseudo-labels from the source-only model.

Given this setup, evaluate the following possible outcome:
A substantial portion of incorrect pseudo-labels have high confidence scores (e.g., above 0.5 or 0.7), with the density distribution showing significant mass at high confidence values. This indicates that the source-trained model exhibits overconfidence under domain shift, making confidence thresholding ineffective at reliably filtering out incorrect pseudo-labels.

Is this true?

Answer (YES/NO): YES